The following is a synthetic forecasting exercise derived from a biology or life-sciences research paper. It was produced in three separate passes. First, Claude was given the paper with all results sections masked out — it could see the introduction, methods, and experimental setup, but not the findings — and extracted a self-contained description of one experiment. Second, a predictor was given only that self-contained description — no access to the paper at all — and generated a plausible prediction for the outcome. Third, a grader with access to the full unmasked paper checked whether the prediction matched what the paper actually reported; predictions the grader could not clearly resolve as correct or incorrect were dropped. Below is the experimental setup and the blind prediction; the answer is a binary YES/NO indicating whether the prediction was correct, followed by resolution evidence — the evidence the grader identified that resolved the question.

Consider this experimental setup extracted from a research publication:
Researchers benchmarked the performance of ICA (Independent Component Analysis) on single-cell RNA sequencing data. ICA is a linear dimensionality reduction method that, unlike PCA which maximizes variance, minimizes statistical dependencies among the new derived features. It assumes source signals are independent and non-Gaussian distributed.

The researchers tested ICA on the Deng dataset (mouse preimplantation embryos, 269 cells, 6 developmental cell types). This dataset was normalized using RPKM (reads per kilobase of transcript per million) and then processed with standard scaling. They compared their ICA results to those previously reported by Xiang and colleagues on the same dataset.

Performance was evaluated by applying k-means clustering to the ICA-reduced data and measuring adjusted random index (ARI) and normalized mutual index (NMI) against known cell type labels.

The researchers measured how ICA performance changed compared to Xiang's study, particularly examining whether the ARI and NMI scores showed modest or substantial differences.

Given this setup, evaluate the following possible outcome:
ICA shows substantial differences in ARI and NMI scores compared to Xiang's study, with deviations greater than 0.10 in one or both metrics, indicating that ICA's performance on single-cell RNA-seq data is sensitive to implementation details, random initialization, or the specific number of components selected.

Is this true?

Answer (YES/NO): YES